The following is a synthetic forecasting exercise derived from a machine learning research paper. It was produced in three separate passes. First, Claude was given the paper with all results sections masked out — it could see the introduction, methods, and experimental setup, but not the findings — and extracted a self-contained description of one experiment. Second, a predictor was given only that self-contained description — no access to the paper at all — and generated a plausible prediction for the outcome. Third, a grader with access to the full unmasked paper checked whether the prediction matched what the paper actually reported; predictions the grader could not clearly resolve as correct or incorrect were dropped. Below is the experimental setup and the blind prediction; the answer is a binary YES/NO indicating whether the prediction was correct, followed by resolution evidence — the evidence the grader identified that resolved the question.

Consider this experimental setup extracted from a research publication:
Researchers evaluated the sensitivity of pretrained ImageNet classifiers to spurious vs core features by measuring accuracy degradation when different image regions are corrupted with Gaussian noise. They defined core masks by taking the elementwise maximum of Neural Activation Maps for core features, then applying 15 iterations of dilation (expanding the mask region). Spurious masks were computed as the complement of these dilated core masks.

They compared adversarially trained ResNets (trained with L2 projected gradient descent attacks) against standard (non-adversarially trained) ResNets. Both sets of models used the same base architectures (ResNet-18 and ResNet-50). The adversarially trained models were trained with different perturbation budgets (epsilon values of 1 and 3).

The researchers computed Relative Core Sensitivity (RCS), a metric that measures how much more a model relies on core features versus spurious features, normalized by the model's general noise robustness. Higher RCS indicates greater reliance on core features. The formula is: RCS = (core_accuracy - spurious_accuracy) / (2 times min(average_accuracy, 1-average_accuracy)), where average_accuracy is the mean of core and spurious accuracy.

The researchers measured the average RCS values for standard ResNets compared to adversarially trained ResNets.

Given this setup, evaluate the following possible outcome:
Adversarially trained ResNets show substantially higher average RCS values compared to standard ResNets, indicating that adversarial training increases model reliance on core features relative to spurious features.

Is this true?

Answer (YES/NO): NO